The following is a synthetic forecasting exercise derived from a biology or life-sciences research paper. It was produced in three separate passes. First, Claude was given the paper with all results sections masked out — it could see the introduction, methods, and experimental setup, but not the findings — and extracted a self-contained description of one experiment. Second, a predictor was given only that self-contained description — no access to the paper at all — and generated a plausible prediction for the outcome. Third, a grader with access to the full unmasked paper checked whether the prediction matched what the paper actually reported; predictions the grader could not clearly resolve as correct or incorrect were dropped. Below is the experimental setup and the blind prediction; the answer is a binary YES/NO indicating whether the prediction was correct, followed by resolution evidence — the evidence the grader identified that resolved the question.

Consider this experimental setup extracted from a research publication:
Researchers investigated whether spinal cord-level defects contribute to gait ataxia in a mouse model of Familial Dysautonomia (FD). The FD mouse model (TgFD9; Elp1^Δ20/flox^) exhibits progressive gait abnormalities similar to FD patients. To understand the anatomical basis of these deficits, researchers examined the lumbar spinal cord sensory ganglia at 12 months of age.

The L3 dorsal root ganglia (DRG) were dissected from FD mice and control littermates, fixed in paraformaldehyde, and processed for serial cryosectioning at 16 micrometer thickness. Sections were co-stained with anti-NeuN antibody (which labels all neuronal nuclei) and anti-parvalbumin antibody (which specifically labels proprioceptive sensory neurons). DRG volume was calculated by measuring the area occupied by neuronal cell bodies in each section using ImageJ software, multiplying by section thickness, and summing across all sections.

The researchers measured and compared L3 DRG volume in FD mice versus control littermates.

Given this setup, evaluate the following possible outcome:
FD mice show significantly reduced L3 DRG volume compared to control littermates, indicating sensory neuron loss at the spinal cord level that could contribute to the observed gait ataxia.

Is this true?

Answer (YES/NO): NO